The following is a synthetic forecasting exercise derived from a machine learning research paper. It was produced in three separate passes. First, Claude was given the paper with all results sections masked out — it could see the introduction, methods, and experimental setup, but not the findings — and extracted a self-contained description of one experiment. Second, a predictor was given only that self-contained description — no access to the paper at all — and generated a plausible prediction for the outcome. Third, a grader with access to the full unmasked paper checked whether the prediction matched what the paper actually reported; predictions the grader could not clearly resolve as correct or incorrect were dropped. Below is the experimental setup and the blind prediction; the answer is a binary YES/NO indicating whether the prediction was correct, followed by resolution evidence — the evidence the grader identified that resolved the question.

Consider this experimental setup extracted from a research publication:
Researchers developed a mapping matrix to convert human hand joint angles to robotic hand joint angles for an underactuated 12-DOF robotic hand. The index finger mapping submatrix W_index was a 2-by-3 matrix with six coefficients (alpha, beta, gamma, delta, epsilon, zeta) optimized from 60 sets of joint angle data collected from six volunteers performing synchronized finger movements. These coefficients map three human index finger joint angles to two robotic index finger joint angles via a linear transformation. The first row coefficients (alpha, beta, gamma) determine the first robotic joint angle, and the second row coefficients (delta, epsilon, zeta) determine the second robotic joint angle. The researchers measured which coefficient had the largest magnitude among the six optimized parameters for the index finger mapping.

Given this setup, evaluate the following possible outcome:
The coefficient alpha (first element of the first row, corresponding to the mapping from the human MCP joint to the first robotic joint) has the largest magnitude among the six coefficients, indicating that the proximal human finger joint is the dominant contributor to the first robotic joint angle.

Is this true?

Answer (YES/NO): NO